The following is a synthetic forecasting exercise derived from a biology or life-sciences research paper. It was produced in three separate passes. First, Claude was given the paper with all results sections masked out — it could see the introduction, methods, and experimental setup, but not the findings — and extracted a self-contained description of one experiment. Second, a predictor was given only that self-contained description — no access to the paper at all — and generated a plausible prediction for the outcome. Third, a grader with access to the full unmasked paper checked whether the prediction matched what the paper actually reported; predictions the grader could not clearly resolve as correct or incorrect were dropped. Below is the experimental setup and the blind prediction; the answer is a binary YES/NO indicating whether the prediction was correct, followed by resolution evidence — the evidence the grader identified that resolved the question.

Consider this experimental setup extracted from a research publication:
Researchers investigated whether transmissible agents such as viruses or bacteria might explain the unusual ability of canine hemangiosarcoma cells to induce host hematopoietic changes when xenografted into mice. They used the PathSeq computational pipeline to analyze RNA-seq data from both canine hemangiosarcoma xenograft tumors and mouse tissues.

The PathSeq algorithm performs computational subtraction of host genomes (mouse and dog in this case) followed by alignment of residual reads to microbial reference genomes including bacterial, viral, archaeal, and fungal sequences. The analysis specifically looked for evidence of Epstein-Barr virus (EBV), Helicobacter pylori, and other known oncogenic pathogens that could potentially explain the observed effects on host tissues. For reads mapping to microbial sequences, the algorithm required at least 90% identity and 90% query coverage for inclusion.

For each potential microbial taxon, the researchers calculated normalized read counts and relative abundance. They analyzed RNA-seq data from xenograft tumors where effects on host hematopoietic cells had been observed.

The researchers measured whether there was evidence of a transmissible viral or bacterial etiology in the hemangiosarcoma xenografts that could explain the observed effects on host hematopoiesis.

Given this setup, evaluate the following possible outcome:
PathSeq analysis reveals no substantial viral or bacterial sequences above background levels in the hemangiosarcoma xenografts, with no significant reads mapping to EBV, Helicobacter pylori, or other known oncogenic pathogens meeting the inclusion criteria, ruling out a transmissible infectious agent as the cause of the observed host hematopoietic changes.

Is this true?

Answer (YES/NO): NO